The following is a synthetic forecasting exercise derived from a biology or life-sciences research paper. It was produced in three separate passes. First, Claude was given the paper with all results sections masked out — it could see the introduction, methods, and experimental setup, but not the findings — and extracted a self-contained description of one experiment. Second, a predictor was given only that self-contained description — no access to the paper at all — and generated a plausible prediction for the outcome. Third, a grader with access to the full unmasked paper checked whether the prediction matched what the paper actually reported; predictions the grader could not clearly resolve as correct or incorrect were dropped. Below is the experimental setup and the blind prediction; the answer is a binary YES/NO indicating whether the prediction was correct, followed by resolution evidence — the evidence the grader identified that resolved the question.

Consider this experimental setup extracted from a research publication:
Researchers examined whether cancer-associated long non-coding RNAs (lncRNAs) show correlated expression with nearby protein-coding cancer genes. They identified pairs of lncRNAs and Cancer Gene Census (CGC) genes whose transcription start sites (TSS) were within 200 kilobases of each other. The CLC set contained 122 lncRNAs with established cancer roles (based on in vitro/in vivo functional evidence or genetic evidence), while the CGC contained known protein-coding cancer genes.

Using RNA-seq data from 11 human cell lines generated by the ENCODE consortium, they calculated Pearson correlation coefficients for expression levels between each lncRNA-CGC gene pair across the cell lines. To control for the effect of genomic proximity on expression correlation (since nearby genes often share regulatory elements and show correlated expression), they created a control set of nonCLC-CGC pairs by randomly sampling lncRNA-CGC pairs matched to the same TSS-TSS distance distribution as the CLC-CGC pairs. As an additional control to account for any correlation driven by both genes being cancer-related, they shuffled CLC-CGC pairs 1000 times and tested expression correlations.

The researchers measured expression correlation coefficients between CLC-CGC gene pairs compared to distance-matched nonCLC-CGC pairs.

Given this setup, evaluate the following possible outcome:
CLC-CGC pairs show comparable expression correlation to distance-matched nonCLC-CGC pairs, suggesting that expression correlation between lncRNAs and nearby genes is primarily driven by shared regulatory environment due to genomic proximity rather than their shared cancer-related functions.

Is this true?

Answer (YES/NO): NO